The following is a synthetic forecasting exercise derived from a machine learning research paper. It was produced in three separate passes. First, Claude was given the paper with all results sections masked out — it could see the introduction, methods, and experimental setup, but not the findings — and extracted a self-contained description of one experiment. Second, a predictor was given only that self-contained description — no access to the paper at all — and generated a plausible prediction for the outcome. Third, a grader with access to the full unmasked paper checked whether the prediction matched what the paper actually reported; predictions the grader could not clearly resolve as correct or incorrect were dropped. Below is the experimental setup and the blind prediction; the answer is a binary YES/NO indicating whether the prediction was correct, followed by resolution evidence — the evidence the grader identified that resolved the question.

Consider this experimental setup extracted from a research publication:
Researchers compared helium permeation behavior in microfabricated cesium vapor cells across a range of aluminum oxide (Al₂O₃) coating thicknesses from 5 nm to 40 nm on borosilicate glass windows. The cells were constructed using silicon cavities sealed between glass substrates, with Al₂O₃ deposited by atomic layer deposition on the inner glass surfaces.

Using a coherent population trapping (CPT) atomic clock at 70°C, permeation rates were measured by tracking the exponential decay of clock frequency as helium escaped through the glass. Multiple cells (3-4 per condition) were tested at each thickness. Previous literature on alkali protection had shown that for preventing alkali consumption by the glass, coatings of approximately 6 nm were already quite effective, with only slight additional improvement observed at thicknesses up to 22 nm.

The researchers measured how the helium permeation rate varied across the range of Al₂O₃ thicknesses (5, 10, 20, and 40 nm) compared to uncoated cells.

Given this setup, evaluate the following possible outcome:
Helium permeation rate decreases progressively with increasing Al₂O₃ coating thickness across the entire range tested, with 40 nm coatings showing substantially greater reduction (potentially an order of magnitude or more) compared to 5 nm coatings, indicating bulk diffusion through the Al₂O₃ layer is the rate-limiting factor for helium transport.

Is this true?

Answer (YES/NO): NO